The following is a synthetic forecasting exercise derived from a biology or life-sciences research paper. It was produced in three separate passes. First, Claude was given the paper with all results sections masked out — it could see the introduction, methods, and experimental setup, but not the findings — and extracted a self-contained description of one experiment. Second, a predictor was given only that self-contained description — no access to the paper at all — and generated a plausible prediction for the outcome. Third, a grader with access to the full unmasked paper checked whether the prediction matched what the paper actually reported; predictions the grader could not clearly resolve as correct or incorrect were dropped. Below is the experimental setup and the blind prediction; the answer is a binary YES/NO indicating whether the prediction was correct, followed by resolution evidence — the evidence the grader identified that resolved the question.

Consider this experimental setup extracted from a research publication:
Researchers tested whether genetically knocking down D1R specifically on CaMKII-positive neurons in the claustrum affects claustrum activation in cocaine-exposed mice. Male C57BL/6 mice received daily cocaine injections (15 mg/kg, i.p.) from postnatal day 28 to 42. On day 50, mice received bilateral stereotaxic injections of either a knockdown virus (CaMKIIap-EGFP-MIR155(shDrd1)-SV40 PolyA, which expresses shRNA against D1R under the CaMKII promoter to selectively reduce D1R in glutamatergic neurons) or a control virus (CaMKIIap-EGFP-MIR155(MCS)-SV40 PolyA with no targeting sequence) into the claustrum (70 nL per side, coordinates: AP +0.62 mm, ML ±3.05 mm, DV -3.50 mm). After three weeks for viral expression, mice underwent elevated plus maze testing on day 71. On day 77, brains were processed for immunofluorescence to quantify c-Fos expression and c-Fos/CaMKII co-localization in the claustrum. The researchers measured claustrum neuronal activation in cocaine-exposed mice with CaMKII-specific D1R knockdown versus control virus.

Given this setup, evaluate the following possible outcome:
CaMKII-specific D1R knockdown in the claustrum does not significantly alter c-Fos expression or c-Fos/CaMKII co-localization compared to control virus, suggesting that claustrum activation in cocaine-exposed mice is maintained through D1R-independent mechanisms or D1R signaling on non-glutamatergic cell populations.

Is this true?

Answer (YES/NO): NO